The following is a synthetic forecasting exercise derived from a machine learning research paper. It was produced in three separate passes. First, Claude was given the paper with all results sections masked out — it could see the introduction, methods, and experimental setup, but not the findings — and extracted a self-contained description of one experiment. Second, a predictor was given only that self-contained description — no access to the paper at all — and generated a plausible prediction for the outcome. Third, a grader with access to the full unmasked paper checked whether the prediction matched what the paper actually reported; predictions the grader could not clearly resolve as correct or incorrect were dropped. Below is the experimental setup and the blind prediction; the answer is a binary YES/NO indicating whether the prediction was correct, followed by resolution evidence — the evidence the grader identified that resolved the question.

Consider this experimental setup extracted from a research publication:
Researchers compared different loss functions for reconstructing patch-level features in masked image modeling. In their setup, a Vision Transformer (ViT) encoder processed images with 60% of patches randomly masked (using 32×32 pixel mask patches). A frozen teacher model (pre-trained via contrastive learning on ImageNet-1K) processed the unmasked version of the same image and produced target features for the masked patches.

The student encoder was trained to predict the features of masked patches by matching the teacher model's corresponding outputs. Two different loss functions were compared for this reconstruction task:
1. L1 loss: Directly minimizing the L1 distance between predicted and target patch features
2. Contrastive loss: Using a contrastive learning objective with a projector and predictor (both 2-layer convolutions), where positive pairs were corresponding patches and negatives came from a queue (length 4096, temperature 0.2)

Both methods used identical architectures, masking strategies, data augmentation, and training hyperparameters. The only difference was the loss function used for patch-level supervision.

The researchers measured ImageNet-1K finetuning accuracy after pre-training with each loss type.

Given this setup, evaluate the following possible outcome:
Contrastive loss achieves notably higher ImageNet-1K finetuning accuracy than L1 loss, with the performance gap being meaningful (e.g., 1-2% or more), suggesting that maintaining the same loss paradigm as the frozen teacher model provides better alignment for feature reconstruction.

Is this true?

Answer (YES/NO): NO